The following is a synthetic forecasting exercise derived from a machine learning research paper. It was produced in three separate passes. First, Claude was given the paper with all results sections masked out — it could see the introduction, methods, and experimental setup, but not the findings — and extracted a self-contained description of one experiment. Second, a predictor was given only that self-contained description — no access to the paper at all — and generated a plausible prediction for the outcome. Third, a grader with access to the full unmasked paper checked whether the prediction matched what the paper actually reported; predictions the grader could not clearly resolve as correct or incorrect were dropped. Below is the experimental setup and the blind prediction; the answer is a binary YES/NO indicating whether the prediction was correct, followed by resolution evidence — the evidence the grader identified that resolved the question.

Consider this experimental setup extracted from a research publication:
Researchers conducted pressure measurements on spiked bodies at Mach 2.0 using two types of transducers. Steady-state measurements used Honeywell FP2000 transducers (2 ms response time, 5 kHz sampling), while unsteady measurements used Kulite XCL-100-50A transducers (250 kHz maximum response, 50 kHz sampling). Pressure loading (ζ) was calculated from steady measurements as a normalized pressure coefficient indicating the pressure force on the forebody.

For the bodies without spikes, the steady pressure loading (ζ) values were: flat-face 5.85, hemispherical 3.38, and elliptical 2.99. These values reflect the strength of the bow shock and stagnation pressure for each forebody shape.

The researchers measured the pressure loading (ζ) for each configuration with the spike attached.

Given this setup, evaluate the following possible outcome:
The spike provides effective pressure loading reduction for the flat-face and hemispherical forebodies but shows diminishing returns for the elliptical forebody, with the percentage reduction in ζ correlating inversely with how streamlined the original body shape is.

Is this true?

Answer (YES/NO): NO